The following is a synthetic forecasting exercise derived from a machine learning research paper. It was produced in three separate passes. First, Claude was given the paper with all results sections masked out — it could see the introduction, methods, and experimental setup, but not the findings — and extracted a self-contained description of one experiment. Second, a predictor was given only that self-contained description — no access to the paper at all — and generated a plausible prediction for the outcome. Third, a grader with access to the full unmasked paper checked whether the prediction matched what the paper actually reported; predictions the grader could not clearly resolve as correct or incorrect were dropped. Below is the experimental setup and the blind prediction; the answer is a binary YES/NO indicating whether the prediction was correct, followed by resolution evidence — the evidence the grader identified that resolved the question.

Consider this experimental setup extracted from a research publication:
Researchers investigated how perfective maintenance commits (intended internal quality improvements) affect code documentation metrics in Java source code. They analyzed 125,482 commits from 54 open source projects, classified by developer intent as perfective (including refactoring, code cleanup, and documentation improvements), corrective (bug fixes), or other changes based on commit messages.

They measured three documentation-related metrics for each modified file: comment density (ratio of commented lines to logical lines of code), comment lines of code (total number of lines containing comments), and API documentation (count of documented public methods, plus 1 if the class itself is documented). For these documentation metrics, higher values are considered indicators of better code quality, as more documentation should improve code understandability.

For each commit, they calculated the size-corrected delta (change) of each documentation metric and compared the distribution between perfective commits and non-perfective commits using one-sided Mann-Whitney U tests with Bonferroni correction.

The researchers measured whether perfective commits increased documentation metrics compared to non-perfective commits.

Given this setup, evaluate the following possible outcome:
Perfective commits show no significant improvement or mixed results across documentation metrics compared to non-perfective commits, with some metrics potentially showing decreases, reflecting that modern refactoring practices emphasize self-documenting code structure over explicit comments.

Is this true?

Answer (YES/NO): YES